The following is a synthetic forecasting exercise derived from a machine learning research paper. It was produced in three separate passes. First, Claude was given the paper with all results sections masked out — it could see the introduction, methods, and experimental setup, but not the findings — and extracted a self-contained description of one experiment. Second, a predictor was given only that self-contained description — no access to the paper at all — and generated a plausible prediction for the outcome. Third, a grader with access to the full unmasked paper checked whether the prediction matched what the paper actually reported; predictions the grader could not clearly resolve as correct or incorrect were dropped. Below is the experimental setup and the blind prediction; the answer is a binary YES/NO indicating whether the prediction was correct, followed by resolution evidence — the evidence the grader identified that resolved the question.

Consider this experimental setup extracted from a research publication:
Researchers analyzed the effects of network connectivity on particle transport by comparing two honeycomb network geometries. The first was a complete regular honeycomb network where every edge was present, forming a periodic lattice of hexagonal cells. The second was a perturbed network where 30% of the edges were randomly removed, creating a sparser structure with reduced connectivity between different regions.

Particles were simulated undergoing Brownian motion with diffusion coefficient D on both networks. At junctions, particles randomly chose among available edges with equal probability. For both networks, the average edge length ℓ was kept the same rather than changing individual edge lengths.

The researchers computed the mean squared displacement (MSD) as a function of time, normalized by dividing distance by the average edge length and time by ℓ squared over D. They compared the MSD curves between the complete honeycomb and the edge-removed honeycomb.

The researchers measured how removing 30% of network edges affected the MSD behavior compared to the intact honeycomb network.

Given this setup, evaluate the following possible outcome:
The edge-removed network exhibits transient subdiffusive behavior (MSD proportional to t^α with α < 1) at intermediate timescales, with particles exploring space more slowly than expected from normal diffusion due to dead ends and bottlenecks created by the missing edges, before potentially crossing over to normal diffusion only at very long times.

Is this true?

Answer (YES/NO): YES